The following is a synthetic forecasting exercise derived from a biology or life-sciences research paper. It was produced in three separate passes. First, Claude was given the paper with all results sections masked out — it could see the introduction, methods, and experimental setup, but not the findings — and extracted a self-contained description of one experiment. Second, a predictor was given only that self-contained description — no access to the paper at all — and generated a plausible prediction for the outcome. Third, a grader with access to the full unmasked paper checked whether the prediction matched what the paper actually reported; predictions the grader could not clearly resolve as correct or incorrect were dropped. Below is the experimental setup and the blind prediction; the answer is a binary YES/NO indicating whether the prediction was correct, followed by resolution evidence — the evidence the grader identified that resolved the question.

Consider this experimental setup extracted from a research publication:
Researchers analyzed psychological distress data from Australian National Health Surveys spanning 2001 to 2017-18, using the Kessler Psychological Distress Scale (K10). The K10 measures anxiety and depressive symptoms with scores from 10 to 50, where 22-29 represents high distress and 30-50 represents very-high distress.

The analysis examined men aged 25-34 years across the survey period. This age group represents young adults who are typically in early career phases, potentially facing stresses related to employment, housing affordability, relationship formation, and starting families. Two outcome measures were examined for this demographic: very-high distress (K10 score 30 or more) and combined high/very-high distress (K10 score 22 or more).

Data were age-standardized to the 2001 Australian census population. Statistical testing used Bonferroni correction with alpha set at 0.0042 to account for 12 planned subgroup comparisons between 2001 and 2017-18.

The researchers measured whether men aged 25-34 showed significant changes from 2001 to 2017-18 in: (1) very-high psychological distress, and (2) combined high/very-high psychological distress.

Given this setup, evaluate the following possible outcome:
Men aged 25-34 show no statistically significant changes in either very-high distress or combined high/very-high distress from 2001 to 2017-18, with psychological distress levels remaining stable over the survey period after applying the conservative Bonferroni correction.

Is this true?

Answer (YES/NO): NO